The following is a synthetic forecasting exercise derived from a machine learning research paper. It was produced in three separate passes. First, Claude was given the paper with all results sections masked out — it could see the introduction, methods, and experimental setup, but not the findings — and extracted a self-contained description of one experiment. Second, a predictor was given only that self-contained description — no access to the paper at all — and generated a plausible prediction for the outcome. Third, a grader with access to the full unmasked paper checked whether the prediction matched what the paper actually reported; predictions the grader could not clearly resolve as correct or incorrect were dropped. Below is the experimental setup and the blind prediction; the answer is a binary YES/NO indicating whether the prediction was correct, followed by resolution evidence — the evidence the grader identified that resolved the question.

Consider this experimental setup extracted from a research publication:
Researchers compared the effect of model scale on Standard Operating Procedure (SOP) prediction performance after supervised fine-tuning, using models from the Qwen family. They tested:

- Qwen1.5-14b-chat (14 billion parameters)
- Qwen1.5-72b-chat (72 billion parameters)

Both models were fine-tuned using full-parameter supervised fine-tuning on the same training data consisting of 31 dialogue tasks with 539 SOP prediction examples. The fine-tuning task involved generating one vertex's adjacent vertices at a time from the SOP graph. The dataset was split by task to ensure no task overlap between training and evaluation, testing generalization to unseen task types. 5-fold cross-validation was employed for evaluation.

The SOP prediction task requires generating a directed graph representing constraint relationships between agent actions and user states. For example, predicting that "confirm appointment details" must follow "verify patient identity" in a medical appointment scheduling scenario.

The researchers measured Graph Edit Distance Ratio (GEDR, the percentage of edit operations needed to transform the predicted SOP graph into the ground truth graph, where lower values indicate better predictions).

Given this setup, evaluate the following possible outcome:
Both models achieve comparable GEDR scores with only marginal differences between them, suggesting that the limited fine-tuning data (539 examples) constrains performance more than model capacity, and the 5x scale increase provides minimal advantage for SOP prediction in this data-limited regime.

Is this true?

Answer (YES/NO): NO